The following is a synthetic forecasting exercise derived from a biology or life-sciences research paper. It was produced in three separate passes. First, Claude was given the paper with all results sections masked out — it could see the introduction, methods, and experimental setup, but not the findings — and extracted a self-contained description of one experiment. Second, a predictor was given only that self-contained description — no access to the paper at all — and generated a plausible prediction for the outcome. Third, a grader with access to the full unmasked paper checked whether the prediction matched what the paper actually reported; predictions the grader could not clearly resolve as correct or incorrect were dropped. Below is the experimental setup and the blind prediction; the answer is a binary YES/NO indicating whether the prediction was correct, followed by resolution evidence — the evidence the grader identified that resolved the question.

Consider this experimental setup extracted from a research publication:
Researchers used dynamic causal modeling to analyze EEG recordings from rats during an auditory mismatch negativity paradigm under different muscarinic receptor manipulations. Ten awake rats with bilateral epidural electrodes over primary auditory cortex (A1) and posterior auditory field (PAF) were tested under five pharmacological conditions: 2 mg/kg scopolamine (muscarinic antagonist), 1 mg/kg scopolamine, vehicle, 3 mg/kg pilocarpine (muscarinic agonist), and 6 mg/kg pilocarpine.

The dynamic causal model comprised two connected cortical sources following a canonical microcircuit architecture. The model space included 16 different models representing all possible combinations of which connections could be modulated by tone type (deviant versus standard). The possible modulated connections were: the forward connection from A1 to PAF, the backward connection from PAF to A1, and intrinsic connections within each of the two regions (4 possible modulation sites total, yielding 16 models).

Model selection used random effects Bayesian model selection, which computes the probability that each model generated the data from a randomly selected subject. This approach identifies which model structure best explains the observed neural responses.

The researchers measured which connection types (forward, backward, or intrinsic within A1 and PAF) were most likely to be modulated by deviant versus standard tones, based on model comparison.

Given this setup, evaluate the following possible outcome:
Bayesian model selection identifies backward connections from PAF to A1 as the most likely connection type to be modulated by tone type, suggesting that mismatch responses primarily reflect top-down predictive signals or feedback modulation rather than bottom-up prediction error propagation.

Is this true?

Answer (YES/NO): NO